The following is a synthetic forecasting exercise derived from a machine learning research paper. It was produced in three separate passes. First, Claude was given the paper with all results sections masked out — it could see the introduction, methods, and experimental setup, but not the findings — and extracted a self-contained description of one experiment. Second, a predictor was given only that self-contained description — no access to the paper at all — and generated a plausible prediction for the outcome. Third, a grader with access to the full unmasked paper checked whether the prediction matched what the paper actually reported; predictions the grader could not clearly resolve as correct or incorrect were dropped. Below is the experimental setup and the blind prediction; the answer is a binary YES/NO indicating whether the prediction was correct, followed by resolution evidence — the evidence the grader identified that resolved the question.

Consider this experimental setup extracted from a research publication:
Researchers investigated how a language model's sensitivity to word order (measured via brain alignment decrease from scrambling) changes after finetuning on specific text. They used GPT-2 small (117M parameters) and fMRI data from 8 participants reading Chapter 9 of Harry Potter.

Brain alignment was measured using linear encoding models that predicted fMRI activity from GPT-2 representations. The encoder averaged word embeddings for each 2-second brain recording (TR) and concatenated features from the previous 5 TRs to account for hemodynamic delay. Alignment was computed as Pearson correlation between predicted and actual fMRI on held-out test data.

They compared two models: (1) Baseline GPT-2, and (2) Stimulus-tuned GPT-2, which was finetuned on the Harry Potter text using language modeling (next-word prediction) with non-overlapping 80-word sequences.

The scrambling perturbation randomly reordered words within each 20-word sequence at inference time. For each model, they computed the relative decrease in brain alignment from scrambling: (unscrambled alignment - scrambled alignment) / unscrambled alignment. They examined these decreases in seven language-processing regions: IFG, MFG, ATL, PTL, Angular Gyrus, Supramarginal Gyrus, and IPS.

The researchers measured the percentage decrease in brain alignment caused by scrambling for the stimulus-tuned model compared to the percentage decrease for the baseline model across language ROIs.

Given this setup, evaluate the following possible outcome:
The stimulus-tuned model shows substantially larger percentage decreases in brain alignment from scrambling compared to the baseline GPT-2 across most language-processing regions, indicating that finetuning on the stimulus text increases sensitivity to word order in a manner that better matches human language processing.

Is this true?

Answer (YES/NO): NO